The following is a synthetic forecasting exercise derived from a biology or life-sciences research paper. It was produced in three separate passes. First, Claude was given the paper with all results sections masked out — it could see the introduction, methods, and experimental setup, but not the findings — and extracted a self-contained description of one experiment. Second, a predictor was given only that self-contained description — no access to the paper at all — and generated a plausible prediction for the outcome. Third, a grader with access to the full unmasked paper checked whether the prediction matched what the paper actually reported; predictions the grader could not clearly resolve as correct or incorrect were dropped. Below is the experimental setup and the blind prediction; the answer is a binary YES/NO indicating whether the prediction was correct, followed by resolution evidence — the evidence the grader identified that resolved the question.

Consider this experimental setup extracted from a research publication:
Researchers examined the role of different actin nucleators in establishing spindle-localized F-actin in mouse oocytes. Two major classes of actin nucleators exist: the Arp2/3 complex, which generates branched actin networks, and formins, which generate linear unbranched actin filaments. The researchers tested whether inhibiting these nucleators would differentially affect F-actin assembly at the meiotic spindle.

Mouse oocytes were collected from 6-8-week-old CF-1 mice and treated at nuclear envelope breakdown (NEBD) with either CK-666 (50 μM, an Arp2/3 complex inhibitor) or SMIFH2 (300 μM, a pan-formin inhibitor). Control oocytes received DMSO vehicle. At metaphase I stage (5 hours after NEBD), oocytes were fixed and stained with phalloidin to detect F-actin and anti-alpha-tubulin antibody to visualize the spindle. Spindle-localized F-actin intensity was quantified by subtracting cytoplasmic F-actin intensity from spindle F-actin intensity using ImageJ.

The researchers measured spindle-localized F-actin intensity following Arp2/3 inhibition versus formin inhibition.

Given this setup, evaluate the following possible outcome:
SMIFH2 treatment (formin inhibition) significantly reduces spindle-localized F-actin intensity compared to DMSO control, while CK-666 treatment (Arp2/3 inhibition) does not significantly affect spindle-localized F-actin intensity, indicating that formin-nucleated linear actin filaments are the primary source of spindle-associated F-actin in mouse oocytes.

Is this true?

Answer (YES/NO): YES